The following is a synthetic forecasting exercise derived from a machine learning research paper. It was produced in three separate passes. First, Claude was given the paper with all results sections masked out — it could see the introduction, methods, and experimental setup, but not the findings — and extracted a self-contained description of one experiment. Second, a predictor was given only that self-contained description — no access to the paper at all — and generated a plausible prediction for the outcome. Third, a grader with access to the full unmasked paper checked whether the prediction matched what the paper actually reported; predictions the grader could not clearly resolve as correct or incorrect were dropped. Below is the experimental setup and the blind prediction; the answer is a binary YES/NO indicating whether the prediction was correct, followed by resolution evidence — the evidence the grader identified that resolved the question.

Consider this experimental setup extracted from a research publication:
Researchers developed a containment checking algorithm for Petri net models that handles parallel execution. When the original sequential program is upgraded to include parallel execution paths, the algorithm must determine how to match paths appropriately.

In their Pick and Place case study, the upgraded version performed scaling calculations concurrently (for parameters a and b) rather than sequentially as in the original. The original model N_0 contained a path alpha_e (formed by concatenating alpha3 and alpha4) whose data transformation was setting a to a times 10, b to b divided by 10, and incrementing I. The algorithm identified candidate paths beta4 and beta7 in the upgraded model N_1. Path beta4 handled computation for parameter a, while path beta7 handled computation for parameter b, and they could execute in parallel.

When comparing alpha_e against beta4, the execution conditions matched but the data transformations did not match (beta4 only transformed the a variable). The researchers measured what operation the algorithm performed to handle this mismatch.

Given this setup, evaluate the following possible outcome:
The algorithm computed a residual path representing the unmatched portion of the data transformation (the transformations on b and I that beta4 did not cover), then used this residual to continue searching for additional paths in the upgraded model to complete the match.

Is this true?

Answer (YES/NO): NO